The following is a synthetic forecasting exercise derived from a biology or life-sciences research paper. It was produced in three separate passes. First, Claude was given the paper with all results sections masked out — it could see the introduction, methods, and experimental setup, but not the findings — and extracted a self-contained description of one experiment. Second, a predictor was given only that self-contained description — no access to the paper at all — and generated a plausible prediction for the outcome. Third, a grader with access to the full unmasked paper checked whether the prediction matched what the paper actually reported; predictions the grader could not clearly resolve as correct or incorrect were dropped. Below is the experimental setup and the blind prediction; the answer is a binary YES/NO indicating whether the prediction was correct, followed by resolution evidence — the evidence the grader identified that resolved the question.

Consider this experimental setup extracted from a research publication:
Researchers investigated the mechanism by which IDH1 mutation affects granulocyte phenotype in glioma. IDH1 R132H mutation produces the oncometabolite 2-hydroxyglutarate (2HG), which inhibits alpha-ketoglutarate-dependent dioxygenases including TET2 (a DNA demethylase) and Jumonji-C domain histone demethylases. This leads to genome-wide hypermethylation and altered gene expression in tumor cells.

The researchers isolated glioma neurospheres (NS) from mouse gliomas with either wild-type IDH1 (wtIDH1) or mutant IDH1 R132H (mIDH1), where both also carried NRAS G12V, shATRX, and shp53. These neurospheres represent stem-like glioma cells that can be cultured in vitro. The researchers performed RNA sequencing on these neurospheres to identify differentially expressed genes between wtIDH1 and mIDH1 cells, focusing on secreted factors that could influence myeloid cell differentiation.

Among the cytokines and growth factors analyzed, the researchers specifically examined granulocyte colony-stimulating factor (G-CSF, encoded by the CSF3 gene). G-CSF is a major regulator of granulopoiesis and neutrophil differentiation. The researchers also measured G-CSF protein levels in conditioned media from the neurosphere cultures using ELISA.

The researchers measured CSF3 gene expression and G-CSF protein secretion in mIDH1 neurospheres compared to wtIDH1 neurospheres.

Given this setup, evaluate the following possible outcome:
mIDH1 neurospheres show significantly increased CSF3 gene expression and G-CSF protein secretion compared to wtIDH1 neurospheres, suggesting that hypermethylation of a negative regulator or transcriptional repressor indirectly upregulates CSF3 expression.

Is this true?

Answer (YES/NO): NO